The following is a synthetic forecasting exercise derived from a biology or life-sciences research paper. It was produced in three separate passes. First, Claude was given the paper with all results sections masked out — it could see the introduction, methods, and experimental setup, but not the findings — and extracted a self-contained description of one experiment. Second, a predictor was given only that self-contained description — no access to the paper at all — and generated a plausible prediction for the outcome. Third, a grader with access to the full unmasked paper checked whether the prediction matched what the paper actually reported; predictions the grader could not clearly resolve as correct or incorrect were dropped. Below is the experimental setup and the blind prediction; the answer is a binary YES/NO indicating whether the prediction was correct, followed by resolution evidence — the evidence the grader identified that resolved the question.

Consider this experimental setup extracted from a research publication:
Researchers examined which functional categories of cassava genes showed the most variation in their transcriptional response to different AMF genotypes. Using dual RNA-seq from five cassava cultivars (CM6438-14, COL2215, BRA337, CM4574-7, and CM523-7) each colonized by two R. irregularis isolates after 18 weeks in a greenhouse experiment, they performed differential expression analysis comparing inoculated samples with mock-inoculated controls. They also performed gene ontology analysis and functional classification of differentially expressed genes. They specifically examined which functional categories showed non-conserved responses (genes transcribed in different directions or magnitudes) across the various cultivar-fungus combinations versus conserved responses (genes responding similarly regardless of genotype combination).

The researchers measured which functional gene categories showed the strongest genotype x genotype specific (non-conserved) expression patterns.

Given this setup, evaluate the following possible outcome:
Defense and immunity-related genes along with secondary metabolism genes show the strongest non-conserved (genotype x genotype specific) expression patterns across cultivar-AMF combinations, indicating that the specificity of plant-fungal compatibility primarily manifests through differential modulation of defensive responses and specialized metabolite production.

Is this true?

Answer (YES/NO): NO